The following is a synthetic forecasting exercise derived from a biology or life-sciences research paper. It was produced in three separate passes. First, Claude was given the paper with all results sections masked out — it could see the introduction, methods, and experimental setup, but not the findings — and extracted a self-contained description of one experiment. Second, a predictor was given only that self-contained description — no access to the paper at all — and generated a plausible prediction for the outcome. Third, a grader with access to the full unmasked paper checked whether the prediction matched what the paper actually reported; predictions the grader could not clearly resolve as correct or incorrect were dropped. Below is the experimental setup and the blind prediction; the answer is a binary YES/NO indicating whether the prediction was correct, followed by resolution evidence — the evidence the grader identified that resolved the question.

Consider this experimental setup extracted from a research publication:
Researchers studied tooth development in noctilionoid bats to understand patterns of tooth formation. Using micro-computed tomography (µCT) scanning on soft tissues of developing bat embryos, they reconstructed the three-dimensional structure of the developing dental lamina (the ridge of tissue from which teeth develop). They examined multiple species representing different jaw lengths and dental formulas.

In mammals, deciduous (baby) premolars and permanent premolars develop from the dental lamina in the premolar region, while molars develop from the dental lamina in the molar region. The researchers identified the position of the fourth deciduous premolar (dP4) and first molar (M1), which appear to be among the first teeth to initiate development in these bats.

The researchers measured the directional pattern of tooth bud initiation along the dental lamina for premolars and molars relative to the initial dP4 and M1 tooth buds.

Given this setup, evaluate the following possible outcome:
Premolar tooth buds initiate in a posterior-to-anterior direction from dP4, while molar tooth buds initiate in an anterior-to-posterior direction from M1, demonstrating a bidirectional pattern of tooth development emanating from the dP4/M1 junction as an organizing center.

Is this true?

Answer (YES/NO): NO